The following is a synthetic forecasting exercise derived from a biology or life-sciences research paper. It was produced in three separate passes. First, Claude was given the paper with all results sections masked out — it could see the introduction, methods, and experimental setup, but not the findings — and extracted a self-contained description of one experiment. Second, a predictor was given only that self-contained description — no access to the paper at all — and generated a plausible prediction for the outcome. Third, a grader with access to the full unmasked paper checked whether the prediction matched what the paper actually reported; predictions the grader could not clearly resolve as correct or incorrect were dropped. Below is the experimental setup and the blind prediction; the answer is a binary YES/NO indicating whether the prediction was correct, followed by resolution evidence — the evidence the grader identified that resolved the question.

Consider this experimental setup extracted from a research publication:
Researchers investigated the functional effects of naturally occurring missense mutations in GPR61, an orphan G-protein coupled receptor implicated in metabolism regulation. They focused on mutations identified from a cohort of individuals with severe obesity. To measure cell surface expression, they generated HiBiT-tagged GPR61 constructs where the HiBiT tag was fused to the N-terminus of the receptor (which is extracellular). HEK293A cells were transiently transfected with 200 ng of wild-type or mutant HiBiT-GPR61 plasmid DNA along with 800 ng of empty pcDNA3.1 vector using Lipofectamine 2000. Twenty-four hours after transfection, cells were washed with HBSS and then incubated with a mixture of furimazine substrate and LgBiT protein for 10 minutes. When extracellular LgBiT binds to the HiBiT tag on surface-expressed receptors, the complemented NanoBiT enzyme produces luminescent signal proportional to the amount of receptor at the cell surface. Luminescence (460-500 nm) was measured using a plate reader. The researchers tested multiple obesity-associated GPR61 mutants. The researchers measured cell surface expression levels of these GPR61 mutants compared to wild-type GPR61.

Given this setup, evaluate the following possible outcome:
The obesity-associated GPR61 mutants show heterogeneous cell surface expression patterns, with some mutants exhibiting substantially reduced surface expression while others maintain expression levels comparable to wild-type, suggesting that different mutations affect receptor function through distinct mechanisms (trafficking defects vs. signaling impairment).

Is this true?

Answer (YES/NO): YES